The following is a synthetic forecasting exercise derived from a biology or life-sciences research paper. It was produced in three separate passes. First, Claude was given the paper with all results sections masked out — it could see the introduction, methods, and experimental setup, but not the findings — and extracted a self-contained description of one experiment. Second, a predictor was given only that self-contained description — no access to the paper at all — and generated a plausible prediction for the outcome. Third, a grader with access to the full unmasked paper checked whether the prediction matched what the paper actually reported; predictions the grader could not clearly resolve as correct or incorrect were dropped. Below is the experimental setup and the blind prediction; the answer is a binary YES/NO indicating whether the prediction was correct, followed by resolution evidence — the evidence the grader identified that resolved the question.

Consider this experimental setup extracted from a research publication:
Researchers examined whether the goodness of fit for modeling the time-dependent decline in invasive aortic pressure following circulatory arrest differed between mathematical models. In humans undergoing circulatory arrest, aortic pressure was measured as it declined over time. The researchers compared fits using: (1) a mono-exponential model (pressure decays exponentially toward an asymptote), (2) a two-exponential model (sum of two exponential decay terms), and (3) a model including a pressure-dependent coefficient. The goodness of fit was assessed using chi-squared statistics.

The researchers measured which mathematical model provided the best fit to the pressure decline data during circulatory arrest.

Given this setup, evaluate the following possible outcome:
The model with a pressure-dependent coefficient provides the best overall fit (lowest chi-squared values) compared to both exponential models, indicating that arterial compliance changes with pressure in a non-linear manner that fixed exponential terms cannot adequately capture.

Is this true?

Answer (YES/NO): NO